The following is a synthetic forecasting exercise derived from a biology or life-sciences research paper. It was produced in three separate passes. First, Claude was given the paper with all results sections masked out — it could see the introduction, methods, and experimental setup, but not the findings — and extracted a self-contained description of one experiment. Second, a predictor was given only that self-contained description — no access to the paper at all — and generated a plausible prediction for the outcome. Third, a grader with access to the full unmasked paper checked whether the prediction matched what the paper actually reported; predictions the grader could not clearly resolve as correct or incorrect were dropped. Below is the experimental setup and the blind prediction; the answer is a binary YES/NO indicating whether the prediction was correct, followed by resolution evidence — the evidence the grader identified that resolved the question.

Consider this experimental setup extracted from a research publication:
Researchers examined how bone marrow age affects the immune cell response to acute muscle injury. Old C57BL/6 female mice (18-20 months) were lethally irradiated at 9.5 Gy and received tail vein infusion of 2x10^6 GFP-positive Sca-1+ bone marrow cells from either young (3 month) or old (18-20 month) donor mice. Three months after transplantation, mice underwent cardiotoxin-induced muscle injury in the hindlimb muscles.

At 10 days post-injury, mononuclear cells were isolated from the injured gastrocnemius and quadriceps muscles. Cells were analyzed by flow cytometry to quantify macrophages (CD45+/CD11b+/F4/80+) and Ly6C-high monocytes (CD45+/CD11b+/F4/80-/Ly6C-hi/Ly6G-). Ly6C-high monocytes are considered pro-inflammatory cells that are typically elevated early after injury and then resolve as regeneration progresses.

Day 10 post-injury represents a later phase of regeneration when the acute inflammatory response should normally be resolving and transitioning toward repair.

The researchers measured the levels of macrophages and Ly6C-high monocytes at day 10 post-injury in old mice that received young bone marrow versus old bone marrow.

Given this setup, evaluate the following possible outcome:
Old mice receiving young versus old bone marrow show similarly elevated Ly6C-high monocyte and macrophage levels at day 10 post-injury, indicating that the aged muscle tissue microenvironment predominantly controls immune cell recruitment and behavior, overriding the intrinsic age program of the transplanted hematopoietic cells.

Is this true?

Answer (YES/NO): NO